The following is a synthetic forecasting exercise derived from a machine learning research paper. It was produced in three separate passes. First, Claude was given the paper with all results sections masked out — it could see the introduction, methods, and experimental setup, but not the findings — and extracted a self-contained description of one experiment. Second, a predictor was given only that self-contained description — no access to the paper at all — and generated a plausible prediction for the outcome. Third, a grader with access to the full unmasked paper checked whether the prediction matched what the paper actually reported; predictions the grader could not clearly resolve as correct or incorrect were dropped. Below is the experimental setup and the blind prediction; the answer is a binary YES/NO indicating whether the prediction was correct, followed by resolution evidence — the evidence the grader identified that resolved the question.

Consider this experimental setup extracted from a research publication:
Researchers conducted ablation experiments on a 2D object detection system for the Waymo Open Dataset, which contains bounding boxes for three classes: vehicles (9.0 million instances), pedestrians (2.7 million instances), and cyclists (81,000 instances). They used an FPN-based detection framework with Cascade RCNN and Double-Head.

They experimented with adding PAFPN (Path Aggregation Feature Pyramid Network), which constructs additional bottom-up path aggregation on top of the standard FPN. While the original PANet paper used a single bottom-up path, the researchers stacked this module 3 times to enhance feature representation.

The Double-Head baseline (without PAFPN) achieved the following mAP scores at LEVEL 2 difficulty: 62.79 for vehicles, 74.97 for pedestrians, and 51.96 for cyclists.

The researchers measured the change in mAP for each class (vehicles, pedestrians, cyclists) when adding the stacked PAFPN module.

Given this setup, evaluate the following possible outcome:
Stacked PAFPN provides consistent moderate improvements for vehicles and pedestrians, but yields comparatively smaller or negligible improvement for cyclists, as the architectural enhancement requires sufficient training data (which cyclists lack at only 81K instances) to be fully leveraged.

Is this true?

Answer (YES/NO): NO